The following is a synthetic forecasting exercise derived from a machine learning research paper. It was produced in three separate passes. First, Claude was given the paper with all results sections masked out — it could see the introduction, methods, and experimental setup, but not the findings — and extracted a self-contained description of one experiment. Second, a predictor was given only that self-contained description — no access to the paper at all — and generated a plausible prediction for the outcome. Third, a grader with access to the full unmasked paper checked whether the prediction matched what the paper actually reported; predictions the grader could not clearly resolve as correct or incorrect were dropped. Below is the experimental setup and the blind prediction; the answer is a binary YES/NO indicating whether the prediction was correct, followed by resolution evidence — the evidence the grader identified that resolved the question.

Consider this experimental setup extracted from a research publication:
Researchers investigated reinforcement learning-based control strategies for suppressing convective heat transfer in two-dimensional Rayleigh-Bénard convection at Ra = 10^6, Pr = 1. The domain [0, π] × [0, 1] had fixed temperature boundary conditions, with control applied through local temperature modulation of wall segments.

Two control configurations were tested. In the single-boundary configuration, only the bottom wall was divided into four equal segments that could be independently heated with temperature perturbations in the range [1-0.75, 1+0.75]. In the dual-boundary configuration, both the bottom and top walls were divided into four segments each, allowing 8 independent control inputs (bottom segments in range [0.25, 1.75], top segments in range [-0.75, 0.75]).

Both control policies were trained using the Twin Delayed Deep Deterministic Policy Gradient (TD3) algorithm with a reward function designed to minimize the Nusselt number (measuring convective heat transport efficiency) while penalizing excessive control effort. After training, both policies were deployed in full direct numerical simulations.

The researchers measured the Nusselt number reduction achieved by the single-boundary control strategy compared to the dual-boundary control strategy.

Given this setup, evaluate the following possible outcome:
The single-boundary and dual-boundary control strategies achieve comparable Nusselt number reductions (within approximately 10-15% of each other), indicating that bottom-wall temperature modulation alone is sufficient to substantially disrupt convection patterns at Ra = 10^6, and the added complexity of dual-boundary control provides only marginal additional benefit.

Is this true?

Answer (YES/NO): NO